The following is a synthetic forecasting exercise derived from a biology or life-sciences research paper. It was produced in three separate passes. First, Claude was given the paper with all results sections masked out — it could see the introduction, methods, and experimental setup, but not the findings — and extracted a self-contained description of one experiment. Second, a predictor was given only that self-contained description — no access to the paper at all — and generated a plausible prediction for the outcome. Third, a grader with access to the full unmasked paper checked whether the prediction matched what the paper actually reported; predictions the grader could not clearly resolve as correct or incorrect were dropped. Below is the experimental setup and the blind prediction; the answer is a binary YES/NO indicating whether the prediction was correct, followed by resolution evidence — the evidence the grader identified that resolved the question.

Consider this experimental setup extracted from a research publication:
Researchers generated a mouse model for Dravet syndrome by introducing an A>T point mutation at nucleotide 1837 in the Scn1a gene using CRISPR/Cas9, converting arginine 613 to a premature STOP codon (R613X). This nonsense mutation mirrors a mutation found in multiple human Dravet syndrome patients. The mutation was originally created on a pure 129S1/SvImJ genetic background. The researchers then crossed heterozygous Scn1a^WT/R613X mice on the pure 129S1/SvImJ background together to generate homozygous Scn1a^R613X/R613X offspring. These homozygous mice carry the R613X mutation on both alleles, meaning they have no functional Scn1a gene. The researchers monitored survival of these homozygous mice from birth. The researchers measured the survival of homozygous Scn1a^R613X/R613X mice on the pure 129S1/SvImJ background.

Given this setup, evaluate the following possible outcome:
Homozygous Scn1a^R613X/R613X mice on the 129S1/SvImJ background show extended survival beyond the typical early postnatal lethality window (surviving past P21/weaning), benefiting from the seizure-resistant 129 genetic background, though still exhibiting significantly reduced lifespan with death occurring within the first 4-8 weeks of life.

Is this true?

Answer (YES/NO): NO